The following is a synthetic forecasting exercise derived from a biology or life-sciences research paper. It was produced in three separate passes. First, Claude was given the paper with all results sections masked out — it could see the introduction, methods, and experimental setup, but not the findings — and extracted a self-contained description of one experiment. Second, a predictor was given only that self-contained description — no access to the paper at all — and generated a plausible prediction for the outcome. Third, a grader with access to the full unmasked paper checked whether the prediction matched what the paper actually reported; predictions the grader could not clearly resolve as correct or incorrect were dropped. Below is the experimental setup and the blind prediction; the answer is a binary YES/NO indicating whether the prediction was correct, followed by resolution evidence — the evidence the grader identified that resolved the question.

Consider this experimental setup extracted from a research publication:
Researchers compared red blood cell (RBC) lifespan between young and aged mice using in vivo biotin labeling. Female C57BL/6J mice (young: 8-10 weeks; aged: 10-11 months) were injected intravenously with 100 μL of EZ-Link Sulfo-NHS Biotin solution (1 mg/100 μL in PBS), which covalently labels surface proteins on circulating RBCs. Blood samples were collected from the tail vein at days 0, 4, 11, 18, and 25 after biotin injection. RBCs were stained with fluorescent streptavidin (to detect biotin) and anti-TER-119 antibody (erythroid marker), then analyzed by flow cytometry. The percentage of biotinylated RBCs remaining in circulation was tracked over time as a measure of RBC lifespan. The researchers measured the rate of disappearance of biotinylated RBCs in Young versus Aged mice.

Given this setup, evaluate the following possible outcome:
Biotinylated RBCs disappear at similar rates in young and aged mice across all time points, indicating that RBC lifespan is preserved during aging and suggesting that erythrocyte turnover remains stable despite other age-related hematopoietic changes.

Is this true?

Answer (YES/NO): YES